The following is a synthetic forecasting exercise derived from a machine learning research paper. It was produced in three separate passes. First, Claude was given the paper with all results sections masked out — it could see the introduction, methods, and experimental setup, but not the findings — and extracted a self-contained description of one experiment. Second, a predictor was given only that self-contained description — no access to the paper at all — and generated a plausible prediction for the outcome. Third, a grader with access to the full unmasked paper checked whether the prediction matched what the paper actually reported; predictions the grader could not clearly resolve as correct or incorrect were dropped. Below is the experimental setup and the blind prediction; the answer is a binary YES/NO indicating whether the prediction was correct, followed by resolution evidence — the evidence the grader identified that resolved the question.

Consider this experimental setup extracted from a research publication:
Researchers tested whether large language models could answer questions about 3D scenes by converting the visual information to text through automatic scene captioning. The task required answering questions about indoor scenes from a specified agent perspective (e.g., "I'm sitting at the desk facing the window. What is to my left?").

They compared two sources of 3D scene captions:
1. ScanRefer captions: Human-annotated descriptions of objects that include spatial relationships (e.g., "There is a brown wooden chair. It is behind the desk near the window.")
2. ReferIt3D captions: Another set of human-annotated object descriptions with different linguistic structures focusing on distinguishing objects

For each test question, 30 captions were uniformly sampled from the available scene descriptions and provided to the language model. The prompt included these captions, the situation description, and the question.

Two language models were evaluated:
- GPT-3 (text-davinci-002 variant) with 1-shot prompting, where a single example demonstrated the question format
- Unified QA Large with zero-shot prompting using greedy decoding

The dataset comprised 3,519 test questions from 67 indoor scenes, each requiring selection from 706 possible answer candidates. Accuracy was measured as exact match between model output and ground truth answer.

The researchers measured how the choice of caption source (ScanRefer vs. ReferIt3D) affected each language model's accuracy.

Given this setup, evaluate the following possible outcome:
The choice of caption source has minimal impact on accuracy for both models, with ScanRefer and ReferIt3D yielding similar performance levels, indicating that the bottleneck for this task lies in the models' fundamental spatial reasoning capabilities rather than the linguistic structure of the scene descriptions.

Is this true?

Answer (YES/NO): NO